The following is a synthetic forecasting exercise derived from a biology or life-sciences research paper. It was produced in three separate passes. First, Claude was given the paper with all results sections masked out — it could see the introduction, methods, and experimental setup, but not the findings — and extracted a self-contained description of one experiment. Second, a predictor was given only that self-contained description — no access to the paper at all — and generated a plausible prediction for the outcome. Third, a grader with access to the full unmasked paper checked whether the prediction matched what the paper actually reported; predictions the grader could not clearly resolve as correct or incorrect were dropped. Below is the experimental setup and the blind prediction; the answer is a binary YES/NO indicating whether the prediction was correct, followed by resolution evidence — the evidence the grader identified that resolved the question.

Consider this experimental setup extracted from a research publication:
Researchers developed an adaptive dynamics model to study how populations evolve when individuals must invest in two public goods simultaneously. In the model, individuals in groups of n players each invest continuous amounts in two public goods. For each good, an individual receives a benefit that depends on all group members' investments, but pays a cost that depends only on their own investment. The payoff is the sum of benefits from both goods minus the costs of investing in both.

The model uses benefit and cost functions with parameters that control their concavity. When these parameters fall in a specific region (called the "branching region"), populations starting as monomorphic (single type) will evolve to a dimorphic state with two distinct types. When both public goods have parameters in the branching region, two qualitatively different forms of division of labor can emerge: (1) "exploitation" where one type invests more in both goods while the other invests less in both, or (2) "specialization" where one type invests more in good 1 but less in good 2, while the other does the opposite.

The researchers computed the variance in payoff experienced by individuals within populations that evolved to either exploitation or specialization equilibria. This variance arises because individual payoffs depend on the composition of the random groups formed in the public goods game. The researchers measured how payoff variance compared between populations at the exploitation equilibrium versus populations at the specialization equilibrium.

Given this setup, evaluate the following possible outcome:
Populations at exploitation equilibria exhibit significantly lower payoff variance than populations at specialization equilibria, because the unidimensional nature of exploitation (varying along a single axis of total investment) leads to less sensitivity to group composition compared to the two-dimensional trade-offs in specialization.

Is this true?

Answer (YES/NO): NO